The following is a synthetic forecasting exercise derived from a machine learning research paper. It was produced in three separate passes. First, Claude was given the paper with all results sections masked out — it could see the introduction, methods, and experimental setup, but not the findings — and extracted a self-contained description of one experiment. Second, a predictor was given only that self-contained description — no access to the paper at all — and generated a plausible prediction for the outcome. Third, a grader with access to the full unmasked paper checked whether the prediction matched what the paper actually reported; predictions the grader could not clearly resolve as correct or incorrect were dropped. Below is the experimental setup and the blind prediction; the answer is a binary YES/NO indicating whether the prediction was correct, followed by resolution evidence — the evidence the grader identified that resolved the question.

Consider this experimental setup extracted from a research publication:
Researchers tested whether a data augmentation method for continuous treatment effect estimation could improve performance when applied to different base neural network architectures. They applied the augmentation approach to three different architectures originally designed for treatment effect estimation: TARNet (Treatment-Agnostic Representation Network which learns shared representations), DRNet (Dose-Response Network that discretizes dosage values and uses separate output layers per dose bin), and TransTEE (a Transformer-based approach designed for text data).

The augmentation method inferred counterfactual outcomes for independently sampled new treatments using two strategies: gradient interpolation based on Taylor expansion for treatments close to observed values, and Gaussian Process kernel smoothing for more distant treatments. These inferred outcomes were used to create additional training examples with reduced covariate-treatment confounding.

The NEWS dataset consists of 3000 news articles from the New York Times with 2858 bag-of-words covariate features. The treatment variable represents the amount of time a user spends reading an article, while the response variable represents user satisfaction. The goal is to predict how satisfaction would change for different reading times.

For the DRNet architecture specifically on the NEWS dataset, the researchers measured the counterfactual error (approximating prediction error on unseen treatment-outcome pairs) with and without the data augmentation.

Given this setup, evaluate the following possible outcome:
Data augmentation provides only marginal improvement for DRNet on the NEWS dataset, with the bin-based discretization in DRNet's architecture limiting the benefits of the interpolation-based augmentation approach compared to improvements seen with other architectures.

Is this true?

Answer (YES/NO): NO